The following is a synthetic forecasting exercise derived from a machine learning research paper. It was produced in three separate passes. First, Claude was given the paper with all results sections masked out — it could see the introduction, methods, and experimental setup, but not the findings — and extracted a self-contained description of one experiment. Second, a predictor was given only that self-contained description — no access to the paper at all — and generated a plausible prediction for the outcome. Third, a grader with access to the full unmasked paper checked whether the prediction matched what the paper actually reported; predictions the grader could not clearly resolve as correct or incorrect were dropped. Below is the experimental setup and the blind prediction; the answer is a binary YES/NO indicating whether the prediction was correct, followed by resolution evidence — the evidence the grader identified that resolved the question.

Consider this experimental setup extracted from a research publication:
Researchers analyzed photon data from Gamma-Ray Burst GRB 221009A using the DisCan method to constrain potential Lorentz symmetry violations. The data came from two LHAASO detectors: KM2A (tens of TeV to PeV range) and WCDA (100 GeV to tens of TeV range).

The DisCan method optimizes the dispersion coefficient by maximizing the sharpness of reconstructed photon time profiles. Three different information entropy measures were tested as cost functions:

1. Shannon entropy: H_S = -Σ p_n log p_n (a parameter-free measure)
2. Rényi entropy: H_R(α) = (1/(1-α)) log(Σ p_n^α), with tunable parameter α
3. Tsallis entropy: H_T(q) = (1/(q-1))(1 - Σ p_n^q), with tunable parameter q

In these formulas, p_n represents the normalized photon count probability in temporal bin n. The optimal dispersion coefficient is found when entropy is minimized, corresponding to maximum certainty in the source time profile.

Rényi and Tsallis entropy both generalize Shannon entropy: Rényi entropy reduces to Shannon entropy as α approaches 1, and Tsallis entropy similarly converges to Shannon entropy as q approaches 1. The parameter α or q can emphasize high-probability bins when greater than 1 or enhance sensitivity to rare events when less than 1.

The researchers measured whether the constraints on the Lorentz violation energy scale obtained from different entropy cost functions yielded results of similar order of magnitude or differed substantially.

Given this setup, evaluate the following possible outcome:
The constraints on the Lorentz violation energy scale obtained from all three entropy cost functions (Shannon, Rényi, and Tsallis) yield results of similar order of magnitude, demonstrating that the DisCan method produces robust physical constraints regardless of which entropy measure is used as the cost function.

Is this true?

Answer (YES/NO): YES